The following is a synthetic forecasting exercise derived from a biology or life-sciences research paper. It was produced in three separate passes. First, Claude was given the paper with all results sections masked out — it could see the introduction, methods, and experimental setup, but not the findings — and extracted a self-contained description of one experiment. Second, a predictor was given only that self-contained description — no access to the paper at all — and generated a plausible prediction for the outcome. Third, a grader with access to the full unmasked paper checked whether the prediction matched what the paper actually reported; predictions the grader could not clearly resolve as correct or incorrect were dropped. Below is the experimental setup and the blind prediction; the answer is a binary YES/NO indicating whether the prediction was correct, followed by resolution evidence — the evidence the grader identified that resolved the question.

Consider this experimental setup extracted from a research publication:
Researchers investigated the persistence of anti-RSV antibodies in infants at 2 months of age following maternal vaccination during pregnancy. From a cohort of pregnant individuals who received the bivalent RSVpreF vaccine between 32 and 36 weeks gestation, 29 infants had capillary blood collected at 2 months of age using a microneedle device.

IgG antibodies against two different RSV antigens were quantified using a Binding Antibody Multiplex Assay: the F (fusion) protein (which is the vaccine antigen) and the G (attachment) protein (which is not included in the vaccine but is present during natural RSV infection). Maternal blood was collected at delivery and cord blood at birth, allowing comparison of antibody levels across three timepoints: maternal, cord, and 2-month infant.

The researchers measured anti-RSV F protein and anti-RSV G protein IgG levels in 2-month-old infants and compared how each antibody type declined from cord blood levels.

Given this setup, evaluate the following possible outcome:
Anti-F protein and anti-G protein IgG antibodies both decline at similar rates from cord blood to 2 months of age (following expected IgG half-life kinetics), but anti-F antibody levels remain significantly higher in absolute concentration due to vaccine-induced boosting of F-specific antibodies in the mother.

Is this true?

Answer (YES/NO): NO